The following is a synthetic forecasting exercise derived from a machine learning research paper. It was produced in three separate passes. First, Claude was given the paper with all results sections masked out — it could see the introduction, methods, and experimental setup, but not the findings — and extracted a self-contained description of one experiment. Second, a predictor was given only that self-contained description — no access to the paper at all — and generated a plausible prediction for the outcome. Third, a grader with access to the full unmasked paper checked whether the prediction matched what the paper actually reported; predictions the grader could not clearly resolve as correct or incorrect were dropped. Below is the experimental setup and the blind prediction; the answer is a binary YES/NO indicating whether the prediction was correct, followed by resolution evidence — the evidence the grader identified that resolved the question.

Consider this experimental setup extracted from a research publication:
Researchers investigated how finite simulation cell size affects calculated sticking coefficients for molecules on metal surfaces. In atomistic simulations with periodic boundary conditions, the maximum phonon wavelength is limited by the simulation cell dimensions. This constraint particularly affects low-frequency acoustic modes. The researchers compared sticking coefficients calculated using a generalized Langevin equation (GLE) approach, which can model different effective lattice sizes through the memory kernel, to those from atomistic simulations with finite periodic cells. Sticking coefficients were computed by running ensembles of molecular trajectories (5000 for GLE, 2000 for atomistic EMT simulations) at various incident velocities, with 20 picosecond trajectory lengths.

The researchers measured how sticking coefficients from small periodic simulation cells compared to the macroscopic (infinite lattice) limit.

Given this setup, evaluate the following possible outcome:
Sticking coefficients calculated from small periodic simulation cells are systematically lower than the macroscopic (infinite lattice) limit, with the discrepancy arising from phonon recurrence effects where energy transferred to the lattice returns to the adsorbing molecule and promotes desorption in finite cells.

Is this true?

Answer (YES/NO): NO